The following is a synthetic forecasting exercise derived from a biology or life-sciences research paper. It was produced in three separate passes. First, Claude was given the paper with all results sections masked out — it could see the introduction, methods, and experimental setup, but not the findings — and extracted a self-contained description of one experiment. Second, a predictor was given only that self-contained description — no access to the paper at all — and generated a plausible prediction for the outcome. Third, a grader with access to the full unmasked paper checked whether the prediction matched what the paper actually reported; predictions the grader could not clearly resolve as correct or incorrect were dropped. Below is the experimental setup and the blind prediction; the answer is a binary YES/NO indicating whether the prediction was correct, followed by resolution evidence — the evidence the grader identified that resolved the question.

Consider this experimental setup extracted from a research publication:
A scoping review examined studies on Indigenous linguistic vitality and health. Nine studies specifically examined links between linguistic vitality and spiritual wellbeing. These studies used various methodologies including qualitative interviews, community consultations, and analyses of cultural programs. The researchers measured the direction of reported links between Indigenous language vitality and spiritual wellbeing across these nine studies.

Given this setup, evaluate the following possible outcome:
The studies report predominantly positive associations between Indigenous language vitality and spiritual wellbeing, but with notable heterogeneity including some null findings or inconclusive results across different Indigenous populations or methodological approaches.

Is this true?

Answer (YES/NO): NO